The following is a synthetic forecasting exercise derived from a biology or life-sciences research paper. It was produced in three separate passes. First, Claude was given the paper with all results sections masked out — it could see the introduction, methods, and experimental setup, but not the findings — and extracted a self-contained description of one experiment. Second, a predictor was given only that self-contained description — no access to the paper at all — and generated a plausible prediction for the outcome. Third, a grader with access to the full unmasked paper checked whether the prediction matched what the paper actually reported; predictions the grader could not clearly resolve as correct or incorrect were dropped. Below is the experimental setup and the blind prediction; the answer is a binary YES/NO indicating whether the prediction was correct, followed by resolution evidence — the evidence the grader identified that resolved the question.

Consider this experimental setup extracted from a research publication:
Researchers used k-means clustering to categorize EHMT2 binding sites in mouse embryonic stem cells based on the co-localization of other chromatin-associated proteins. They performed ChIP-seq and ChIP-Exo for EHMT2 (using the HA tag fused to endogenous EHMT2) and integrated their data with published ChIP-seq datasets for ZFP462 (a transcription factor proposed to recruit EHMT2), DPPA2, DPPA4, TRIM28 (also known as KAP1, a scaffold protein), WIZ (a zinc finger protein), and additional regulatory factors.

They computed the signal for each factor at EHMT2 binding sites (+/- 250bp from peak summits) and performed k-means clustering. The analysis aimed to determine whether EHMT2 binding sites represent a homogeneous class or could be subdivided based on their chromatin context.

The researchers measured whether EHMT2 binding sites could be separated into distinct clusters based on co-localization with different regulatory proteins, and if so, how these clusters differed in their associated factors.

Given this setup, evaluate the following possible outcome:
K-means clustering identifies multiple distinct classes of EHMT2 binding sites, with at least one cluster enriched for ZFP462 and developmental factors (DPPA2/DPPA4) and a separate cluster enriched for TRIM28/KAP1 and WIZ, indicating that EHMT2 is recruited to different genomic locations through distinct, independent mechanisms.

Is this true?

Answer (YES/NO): NO